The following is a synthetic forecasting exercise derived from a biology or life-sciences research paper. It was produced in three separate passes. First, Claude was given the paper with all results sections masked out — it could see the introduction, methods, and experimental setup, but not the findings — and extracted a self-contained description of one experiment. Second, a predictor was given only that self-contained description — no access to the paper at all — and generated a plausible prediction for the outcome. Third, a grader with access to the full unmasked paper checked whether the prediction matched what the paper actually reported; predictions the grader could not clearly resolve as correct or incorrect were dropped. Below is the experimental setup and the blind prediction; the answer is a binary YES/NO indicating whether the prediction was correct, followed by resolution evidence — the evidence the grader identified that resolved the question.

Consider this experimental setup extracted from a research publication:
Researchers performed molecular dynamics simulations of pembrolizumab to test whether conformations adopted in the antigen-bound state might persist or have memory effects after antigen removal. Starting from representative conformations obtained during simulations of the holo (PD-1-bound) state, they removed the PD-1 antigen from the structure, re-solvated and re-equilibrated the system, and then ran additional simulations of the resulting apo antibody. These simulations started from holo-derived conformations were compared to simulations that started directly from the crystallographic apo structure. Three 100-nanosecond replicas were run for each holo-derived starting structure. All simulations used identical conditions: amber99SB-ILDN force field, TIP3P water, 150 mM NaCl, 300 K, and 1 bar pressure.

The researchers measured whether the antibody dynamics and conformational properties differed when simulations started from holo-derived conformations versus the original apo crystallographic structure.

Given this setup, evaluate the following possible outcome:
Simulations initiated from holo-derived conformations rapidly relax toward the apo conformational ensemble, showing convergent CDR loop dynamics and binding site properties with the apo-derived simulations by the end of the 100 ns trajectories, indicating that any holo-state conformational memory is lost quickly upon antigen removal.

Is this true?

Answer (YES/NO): NO